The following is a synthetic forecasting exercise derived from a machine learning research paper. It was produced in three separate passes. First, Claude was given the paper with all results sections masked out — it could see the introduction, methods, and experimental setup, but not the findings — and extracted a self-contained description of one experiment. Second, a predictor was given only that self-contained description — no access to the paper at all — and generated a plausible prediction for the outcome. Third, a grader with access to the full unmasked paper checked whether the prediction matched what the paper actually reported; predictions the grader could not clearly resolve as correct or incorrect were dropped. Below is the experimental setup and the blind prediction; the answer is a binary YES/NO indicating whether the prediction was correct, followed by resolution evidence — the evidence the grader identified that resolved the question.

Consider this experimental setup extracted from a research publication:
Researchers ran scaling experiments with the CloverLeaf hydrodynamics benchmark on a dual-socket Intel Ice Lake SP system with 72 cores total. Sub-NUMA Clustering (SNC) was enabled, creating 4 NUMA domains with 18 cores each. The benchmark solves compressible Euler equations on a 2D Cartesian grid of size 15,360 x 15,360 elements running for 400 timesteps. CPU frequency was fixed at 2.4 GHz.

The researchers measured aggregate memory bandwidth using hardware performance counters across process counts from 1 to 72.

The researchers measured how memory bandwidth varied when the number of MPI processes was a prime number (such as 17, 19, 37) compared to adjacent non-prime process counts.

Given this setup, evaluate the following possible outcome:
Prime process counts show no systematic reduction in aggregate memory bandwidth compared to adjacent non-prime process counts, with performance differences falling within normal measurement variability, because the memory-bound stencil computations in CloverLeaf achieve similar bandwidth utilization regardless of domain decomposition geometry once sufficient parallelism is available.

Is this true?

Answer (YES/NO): NO